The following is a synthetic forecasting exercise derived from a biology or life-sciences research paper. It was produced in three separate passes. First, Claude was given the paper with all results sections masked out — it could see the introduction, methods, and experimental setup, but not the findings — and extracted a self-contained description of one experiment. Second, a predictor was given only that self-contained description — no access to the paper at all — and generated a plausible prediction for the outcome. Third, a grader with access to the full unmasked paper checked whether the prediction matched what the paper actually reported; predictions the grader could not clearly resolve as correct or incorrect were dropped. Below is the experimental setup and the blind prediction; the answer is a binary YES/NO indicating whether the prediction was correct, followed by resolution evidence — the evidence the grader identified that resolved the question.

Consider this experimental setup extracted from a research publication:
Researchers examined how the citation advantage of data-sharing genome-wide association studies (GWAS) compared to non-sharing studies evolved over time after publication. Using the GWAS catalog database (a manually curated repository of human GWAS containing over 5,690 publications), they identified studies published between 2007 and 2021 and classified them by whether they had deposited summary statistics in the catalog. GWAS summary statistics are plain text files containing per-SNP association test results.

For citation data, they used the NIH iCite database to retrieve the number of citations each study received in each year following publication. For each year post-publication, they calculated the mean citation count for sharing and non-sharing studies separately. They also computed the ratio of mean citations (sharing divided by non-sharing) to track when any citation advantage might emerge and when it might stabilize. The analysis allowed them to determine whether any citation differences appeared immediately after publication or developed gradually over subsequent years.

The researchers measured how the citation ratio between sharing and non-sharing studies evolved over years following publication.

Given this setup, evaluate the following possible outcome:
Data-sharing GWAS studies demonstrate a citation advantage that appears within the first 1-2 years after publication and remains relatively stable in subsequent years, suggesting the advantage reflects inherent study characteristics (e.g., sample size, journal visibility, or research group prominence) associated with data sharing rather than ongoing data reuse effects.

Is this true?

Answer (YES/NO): NO